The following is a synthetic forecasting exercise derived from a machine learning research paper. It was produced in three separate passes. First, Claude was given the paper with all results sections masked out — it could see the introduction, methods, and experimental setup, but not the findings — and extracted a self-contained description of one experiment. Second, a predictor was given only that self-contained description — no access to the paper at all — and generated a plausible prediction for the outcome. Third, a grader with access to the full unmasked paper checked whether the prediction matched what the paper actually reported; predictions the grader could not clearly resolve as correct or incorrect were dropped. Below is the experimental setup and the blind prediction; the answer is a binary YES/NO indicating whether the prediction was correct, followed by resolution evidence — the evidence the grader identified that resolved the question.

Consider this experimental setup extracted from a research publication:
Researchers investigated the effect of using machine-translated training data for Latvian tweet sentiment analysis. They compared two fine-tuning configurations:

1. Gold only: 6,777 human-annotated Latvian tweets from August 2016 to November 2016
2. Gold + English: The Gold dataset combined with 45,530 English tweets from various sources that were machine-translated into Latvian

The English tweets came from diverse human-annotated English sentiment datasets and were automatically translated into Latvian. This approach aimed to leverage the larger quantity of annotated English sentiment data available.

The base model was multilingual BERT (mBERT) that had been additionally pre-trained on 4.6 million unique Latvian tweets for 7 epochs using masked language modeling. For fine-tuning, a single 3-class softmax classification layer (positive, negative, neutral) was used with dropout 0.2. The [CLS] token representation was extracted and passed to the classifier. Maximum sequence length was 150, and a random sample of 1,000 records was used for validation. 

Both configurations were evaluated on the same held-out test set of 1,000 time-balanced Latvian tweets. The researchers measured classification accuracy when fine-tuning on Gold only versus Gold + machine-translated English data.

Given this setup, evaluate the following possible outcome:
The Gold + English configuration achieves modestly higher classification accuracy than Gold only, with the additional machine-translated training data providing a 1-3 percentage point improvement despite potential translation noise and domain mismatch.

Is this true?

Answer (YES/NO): NO